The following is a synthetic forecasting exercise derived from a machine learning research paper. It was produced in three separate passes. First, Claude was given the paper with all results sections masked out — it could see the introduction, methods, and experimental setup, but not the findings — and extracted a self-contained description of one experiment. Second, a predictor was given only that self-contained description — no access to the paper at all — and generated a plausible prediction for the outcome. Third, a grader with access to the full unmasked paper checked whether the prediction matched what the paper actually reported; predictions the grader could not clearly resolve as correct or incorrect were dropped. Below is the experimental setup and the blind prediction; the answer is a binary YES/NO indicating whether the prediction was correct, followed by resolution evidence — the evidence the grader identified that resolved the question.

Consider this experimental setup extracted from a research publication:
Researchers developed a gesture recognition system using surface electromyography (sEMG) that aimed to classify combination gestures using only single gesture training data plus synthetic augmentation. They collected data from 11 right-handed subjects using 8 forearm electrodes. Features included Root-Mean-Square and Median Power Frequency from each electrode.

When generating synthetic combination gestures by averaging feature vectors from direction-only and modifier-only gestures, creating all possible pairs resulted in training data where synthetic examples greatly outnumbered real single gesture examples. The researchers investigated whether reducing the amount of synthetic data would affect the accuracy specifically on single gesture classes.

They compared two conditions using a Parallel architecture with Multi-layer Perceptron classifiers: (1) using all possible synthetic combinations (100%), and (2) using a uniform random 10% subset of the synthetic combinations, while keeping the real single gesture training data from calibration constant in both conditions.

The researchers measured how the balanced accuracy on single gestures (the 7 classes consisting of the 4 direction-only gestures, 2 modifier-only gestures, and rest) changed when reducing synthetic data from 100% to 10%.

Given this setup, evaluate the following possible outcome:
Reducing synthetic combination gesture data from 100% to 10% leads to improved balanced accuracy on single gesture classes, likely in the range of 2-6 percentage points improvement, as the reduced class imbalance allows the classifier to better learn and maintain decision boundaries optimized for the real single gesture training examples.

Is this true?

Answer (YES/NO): NO